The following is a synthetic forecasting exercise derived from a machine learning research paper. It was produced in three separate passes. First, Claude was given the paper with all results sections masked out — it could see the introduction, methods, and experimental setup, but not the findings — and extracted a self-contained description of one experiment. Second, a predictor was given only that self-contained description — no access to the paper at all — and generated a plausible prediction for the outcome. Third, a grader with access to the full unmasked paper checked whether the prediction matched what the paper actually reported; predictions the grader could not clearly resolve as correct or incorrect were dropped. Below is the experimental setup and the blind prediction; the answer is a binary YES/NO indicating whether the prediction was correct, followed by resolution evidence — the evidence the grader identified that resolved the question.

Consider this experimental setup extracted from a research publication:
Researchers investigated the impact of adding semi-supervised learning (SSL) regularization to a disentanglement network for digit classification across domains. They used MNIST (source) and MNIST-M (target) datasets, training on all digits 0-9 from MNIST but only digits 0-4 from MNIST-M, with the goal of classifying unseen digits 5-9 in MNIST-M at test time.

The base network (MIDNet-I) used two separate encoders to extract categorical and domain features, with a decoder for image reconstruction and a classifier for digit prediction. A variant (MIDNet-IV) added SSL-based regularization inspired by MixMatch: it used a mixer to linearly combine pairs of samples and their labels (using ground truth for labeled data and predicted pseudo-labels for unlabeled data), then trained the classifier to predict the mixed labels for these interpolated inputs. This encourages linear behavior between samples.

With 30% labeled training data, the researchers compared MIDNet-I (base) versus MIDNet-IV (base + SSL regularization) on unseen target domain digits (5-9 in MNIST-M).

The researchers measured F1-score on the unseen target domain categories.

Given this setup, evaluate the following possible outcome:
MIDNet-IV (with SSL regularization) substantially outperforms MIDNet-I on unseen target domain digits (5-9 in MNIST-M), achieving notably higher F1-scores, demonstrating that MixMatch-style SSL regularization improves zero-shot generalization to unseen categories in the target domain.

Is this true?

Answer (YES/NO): NO